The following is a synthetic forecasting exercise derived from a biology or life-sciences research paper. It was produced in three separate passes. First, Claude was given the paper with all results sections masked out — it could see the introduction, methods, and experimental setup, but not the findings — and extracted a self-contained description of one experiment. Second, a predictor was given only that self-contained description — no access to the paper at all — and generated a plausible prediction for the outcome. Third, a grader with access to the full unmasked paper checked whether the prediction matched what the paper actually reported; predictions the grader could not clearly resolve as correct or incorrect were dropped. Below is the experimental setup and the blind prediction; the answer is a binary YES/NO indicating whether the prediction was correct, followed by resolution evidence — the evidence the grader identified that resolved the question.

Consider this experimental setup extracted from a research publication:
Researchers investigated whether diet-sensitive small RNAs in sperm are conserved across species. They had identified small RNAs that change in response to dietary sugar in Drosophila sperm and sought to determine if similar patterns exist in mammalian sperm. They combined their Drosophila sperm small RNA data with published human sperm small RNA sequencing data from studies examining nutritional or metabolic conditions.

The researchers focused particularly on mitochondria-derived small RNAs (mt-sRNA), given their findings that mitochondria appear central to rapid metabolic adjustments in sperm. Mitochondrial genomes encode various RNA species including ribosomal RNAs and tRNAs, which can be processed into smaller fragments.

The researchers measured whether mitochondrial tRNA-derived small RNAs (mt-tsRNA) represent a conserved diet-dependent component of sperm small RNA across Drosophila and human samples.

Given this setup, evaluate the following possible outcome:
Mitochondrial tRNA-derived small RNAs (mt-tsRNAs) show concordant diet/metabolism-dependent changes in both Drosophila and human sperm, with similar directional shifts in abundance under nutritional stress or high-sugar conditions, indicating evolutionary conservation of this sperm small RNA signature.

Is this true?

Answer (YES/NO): YES